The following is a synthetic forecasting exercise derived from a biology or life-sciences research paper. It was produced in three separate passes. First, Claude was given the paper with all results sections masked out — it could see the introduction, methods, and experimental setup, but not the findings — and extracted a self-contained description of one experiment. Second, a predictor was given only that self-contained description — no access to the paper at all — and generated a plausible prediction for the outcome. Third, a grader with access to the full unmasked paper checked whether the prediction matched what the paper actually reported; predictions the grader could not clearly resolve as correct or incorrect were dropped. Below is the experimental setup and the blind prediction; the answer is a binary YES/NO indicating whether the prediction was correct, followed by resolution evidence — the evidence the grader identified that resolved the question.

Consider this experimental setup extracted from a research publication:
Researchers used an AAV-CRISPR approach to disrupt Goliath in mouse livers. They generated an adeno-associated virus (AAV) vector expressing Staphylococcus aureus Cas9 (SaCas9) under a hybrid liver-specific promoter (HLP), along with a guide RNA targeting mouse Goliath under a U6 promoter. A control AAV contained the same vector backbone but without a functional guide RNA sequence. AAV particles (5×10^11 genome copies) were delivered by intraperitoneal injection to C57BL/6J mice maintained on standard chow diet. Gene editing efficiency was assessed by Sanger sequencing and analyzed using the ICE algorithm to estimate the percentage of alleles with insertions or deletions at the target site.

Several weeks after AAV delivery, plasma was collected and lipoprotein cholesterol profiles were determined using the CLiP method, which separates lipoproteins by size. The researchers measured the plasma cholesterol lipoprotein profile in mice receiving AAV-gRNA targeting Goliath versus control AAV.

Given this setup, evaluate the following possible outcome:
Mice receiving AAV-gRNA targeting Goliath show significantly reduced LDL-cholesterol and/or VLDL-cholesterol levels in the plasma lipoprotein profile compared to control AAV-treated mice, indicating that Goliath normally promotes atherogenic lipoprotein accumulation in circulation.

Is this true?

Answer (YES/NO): YES